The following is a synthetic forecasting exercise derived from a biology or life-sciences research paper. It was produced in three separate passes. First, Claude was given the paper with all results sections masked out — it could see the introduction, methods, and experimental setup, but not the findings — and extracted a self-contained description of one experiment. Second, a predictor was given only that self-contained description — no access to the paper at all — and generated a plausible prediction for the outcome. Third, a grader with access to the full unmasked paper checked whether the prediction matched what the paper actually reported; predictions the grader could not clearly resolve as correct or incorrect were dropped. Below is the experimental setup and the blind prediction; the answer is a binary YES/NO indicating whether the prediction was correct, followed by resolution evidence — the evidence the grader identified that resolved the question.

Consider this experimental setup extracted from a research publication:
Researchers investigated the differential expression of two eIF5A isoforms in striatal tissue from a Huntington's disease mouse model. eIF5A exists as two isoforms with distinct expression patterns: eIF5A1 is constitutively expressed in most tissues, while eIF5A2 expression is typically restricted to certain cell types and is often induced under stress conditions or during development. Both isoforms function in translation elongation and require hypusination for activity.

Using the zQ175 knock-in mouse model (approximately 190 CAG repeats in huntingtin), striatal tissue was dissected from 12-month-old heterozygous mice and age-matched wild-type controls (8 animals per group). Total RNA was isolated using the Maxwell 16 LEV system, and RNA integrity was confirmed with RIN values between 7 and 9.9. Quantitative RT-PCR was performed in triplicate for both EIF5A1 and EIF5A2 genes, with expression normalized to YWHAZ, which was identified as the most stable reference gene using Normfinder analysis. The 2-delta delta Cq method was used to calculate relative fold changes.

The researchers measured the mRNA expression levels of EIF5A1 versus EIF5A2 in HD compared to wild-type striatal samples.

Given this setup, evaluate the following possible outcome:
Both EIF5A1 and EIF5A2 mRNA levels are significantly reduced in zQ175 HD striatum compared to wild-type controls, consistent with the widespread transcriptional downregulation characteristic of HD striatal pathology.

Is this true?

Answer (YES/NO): NO